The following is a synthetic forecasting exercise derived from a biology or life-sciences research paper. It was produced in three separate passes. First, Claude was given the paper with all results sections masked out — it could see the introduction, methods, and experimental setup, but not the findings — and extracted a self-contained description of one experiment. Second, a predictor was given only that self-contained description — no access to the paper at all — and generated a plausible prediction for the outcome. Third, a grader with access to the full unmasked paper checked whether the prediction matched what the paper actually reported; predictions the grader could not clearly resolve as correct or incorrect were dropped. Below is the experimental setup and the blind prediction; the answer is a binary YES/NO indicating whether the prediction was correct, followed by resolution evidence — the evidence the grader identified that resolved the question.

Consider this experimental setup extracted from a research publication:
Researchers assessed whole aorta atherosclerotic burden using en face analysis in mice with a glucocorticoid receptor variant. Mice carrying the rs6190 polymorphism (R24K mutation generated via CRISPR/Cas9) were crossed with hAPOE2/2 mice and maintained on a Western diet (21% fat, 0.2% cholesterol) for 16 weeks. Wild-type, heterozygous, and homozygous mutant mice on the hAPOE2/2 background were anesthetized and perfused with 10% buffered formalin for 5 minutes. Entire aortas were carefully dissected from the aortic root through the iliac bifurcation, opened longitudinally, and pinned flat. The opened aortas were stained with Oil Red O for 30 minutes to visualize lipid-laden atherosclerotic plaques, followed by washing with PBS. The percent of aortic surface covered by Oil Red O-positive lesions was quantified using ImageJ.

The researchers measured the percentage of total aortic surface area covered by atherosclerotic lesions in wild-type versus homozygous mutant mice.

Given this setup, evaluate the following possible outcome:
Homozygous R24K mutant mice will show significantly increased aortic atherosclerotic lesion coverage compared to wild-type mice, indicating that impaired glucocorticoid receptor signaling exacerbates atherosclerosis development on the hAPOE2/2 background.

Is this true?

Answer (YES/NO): NO